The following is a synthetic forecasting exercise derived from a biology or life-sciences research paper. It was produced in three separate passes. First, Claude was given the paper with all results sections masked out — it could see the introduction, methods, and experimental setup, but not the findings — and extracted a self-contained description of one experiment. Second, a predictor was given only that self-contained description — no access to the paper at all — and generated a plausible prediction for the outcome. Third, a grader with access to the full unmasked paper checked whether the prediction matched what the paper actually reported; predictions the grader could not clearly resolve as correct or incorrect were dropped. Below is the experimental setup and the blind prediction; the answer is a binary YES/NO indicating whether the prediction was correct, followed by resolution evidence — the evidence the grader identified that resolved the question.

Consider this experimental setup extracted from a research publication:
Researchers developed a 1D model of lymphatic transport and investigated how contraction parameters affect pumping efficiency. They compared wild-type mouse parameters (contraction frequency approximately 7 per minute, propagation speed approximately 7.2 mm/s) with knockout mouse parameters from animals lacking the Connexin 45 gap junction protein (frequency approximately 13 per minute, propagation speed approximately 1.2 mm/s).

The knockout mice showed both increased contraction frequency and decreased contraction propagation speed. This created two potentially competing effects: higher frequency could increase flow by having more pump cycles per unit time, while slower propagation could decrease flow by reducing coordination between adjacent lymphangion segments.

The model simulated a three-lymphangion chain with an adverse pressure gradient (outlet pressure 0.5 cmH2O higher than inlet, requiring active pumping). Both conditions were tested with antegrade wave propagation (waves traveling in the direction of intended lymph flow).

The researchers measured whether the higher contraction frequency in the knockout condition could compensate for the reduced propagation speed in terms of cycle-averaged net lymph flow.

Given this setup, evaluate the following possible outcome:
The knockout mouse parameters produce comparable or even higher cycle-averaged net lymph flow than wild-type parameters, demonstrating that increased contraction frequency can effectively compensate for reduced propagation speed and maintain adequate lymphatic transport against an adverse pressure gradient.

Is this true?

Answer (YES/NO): NO